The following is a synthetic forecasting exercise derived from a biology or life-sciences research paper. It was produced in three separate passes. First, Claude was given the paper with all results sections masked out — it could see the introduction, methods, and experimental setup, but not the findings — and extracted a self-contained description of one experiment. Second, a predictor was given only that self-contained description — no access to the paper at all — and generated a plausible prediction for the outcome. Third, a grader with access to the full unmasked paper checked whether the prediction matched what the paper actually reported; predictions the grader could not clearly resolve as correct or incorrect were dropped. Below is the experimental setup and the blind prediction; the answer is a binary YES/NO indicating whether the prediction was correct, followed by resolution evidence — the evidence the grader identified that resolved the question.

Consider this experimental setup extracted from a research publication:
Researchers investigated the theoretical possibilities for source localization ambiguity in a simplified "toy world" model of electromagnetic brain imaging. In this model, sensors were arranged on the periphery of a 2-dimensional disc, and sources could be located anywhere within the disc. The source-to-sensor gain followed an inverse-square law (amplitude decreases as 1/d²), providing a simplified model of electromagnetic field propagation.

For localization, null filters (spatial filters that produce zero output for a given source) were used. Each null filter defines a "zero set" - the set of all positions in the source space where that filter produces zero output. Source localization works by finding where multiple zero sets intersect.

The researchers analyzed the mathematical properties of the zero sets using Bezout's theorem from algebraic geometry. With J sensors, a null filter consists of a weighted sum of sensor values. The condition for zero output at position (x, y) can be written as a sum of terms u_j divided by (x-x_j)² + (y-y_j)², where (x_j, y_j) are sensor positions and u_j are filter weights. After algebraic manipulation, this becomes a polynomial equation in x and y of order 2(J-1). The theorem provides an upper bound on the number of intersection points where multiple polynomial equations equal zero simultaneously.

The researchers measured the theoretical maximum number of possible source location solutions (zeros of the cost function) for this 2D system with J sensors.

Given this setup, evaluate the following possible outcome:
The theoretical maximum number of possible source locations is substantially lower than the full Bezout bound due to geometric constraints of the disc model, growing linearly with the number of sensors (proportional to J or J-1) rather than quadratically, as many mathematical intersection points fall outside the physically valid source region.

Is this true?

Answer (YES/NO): NO